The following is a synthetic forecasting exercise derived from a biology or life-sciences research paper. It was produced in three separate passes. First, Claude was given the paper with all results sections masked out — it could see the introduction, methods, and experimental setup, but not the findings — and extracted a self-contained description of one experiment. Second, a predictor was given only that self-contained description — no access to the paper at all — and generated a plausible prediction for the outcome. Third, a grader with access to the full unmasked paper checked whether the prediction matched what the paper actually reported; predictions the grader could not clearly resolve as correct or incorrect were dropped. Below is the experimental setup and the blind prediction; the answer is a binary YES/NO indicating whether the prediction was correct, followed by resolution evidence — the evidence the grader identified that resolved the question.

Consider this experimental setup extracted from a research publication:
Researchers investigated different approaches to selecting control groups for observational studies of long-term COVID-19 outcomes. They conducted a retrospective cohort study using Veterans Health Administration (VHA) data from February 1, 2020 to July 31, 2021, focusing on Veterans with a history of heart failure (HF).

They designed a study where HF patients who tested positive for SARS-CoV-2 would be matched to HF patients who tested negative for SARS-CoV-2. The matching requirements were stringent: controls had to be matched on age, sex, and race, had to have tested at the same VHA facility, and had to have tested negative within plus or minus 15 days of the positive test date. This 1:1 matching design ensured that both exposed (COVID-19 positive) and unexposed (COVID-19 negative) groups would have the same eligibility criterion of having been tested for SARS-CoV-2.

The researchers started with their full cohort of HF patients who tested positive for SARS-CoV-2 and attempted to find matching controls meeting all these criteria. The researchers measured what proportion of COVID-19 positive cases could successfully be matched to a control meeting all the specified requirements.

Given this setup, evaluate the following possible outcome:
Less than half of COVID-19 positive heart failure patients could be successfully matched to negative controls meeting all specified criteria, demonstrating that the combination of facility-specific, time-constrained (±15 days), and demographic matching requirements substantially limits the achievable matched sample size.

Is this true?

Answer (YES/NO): YES